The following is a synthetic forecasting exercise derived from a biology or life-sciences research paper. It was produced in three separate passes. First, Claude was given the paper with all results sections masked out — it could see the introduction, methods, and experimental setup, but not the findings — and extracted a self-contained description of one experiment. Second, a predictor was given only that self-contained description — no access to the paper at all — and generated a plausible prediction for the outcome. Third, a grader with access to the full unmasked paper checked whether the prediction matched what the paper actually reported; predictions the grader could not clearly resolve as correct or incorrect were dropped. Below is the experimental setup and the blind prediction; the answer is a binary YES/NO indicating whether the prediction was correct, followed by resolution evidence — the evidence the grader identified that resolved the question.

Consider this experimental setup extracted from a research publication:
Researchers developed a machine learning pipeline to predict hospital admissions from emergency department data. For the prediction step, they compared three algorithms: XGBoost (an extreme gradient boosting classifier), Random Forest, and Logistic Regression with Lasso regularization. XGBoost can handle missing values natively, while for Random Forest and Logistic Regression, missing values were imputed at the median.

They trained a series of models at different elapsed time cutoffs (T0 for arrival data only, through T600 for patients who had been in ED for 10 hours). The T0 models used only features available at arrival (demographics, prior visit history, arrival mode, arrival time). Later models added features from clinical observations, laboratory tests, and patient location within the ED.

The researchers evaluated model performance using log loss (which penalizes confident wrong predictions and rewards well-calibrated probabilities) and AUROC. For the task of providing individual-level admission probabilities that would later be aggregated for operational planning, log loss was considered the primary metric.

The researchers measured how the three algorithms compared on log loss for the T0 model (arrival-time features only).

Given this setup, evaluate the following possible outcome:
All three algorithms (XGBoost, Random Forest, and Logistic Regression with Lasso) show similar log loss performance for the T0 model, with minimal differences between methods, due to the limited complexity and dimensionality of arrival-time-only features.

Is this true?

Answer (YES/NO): NO